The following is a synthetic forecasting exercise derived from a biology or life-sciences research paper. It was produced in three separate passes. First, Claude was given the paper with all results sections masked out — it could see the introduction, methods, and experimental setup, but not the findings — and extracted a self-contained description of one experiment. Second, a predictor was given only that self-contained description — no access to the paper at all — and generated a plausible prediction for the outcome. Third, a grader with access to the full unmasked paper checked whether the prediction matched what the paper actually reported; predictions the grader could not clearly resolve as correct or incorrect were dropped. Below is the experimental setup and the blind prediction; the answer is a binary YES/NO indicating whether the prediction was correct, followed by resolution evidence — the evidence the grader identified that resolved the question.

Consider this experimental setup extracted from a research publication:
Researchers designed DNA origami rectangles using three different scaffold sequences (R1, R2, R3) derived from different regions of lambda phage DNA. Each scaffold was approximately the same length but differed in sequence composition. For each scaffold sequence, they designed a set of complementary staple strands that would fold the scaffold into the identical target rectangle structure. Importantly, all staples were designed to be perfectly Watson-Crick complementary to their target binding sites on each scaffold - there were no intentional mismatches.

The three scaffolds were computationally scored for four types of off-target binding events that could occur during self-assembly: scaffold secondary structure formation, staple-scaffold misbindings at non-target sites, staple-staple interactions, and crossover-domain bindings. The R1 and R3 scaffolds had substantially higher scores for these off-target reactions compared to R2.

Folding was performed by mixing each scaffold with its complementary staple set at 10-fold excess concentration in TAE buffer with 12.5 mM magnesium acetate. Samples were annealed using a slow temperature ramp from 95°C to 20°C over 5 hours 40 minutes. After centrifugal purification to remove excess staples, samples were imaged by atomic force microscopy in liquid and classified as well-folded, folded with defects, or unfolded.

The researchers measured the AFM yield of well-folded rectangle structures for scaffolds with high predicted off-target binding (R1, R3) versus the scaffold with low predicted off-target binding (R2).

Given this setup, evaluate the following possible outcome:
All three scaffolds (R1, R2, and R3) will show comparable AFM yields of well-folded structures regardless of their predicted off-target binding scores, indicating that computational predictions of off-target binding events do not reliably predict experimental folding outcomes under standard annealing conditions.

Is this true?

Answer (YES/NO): NO